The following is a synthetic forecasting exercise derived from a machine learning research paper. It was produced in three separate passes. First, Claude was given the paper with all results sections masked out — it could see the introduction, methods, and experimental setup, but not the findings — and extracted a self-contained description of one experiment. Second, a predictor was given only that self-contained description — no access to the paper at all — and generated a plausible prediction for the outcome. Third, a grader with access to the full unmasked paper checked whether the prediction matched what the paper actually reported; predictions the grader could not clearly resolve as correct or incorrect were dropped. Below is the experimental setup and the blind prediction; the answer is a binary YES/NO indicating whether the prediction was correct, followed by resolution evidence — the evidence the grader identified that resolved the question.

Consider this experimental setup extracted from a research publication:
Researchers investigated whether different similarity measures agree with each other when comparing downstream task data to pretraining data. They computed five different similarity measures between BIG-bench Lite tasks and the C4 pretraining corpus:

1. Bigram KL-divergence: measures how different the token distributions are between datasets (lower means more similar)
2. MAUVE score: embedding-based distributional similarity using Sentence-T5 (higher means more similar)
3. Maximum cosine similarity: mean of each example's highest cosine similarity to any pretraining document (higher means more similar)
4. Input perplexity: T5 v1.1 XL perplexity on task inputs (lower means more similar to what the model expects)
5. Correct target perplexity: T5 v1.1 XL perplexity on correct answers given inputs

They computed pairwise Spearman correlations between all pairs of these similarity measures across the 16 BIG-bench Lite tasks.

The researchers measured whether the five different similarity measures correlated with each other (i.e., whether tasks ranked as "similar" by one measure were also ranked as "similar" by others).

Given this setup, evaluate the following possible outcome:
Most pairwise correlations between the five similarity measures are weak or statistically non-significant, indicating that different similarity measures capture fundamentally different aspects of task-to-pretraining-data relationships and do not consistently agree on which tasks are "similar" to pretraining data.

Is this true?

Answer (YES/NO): YES